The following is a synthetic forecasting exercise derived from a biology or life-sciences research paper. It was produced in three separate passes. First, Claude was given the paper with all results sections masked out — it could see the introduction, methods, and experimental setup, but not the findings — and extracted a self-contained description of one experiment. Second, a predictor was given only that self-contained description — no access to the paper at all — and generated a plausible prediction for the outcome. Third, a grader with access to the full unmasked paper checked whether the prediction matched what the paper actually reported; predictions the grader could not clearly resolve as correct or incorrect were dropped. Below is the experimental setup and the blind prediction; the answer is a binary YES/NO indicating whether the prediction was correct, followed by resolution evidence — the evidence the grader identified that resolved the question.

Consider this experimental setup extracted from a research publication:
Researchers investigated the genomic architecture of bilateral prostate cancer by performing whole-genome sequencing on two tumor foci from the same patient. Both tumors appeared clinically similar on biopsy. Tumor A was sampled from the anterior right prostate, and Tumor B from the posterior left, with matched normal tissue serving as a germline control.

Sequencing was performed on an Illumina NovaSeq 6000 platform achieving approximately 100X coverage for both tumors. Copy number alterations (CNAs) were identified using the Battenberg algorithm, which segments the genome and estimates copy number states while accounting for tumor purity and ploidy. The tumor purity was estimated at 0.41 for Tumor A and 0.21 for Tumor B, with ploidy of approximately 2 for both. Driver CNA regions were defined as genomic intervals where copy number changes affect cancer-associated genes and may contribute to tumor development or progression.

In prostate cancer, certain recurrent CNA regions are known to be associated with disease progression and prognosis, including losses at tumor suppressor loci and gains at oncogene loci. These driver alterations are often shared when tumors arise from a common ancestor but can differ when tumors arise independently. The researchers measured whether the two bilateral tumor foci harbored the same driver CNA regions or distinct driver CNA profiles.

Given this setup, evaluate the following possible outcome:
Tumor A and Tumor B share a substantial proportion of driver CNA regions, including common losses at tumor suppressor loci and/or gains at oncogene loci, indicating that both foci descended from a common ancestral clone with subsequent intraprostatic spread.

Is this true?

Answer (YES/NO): NO